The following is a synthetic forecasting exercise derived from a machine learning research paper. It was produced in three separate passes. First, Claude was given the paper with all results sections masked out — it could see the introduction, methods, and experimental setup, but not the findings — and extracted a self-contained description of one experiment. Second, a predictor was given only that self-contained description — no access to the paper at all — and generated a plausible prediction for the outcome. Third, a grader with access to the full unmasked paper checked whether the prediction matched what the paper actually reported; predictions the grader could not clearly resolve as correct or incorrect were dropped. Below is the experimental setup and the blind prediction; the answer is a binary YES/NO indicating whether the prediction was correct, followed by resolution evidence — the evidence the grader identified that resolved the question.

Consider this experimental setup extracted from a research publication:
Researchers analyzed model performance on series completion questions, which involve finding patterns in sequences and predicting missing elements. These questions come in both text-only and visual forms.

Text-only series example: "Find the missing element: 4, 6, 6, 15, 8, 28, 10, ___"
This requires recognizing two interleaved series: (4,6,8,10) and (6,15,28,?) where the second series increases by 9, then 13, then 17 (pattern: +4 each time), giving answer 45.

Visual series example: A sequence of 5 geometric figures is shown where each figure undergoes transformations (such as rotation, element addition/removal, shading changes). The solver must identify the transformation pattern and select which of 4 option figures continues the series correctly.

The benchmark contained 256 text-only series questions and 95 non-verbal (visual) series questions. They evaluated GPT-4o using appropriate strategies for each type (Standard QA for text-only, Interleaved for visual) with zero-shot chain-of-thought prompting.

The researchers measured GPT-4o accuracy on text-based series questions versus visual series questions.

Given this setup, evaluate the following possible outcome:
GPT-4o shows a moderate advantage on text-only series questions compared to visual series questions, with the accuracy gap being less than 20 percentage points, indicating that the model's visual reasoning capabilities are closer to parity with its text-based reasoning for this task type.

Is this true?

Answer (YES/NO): NO